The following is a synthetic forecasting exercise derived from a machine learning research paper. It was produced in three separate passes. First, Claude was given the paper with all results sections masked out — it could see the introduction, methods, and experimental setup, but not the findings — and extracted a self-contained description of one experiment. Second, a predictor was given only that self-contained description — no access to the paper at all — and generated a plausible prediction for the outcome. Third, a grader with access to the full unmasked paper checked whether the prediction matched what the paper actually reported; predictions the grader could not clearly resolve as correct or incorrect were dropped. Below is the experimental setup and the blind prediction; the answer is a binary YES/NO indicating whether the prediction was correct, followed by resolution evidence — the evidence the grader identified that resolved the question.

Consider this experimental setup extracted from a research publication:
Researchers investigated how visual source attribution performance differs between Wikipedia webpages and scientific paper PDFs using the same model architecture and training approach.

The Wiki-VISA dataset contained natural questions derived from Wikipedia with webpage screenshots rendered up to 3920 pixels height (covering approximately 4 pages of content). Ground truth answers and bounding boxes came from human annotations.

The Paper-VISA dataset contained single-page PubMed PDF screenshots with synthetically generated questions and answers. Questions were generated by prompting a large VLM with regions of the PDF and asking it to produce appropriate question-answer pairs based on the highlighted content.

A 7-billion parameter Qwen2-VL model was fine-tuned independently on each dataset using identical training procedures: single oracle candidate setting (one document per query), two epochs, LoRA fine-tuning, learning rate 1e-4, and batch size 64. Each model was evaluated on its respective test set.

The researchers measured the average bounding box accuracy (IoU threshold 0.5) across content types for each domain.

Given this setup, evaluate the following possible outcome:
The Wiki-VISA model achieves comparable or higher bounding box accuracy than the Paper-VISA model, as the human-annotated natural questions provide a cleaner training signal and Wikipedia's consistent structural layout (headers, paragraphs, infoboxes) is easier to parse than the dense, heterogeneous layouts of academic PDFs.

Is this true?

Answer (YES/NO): NO